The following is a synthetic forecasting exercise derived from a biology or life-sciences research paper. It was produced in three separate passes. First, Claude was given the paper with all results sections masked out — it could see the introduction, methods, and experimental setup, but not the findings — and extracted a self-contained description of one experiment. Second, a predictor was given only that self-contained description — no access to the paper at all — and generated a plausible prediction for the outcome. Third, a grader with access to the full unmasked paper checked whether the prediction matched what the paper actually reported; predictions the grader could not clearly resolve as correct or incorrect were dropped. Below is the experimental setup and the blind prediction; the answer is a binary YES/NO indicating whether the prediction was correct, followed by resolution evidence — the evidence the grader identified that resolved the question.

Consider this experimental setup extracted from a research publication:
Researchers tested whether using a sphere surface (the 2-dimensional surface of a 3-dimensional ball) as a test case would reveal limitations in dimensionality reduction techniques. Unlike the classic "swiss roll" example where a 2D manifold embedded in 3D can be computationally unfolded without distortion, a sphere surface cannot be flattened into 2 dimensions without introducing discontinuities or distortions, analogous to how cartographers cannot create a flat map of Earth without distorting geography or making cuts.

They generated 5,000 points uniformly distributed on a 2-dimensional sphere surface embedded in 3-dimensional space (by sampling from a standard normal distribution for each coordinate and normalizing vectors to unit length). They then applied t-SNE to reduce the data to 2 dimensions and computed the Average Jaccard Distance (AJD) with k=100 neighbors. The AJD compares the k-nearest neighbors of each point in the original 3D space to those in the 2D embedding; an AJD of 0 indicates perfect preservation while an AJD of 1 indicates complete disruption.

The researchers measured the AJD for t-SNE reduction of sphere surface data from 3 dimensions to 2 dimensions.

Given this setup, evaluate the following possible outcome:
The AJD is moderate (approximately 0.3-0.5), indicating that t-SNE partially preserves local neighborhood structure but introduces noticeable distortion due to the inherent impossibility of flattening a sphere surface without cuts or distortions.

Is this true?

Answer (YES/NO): NO